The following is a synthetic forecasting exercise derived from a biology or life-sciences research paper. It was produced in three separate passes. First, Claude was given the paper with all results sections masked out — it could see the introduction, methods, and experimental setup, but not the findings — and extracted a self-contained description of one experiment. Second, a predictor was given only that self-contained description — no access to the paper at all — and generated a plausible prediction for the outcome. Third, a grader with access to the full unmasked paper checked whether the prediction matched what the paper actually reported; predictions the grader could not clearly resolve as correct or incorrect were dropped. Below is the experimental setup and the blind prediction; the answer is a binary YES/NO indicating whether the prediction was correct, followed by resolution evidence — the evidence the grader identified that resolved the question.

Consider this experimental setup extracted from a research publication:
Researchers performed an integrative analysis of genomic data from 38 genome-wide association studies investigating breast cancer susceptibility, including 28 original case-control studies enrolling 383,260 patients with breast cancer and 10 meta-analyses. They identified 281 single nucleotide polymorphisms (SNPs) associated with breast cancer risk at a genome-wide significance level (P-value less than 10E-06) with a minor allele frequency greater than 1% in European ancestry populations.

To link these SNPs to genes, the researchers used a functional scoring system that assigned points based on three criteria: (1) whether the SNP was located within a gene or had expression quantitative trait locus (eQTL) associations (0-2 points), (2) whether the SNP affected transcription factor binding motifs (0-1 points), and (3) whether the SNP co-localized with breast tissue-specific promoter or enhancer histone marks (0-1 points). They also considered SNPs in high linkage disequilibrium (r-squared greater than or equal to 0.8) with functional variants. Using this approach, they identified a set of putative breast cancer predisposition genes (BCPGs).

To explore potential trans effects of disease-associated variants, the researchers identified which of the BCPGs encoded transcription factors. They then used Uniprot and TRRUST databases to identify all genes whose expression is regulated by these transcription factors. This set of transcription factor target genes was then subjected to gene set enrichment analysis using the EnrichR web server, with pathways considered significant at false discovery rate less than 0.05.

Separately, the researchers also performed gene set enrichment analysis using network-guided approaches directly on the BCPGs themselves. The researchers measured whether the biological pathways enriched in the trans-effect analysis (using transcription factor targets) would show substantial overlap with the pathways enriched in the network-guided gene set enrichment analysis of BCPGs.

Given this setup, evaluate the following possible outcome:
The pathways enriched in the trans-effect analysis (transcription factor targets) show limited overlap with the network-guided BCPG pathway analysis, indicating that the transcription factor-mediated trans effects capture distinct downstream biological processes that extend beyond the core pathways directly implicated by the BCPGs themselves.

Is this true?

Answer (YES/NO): NO